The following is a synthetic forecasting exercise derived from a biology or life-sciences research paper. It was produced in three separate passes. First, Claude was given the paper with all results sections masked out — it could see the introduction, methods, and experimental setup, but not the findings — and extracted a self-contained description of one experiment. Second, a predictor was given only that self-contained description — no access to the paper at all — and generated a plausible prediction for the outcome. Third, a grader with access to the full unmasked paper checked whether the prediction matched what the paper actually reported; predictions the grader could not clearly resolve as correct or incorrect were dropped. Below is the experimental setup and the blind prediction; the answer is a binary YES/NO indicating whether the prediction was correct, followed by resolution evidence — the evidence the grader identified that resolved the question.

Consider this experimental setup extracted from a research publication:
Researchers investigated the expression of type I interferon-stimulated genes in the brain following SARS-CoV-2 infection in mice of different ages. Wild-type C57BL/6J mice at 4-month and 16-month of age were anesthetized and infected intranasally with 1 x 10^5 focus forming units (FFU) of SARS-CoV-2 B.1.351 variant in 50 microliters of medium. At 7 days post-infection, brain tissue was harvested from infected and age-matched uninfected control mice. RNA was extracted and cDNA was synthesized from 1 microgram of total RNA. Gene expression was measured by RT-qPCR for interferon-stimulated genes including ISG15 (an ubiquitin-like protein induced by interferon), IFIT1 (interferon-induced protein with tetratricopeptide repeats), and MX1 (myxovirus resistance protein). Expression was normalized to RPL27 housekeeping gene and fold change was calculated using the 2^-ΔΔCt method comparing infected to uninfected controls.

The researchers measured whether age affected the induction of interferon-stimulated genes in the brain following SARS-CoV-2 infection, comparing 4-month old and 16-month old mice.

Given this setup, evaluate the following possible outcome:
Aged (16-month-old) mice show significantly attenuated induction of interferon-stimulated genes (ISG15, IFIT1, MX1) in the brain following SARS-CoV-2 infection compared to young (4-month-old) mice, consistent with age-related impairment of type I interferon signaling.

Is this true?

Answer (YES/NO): NO